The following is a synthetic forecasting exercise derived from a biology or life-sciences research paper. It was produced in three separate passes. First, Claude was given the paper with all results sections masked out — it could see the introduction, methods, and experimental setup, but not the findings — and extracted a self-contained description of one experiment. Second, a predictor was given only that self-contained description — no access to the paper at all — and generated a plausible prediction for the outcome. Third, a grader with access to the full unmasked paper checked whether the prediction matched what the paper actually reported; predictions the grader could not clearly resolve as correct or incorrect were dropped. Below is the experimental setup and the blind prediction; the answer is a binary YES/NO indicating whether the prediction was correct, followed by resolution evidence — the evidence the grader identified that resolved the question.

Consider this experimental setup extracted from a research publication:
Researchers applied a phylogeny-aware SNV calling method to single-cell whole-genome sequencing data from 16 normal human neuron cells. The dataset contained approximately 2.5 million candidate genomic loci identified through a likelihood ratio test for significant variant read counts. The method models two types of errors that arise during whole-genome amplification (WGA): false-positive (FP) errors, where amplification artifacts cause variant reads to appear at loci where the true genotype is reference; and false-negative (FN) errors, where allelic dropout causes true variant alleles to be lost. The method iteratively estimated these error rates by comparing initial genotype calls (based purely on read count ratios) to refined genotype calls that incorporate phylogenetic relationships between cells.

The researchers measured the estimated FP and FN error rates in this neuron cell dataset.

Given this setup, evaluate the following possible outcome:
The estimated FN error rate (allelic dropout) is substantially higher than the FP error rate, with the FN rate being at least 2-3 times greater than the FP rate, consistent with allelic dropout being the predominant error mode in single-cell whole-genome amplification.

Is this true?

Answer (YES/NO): NO